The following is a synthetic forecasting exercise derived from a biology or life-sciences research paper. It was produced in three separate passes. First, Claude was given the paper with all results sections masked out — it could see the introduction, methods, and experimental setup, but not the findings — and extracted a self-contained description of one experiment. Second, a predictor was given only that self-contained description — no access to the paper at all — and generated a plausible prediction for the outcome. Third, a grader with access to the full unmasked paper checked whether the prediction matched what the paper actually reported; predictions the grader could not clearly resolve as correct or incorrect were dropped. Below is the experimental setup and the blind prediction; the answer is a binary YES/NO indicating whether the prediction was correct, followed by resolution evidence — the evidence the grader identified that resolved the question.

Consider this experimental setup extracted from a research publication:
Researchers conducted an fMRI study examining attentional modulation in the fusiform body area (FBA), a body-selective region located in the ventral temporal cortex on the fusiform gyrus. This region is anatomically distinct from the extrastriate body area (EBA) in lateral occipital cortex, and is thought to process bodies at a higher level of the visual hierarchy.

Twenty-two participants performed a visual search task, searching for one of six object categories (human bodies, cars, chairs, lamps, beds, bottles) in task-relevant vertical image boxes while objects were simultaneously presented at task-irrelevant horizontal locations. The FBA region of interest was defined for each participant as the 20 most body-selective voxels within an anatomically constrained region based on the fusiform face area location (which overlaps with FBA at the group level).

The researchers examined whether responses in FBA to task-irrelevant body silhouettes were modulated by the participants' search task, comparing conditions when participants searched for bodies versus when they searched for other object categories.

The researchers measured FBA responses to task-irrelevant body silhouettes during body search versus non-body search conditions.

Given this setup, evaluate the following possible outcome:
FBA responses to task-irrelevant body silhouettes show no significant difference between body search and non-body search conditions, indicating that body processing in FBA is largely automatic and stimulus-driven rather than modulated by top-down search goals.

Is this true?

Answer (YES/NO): NO